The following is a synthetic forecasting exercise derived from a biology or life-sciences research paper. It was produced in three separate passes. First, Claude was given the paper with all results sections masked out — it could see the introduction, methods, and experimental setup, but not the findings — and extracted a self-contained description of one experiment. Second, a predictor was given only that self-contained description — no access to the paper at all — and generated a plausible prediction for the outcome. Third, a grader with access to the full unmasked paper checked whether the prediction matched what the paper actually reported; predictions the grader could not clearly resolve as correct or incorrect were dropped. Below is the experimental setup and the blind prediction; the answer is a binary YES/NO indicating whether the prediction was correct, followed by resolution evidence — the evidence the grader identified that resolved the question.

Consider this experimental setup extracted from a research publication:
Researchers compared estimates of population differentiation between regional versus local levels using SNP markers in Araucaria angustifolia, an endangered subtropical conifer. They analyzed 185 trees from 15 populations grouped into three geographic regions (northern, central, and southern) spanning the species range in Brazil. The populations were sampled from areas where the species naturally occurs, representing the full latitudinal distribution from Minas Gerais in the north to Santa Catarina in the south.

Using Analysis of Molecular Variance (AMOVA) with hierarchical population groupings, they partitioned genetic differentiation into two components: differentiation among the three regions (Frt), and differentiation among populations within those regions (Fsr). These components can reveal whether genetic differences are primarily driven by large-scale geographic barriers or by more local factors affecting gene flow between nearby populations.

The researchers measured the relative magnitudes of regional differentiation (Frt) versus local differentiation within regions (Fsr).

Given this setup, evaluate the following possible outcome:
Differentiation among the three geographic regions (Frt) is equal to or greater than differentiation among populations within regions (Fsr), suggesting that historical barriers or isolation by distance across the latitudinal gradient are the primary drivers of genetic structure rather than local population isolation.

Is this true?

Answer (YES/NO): YES